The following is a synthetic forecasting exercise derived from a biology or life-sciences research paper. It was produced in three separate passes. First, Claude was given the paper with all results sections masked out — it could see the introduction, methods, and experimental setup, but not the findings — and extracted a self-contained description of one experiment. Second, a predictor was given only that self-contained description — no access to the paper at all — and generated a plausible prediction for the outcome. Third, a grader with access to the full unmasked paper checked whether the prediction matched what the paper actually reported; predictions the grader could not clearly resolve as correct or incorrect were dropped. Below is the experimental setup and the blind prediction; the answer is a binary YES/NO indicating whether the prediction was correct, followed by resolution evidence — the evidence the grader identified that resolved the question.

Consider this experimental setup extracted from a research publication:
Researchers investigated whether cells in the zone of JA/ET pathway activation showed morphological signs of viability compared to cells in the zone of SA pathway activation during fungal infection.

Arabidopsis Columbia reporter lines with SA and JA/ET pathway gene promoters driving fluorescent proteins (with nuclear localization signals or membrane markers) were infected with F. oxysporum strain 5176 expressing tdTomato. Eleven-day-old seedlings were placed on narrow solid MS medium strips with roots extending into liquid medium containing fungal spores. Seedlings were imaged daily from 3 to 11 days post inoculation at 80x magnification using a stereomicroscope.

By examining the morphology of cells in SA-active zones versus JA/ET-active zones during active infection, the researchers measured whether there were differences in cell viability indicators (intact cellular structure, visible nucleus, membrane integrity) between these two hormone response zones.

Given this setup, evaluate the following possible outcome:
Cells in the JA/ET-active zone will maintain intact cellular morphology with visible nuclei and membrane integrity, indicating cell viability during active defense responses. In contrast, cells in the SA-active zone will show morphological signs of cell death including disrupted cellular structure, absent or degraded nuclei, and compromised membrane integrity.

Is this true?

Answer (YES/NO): NO